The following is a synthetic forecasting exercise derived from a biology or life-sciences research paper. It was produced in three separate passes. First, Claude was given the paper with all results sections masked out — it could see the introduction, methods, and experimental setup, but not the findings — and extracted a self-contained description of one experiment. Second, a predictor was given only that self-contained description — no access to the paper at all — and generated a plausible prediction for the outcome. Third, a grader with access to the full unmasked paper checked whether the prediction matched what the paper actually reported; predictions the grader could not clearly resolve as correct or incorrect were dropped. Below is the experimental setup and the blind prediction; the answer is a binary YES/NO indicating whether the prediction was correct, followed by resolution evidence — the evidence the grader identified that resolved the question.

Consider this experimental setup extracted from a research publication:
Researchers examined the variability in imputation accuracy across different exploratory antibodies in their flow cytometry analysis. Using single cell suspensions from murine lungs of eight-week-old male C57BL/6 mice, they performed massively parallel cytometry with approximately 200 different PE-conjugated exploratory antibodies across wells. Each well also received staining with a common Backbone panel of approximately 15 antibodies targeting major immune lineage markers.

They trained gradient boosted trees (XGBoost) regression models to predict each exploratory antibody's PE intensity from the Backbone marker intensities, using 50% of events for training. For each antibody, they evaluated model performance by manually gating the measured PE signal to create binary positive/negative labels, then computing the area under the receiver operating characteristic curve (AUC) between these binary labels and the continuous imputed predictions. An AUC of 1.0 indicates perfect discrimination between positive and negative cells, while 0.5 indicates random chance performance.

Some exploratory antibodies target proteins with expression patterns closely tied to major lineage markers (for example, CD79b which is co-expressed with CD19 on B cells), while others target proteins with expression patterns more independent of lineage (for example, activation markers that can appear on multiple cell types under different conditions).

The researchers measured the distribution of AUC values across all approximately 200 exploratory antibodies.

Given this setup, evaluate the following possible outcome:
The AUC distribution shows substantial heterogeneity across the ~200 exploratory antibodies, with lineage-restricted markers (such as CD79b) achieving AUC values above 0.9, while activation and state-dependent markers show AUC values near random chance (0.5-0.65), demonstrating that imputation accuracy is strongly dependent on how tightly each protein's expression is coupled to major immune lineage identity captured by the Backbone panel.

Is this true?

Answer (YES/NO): NO